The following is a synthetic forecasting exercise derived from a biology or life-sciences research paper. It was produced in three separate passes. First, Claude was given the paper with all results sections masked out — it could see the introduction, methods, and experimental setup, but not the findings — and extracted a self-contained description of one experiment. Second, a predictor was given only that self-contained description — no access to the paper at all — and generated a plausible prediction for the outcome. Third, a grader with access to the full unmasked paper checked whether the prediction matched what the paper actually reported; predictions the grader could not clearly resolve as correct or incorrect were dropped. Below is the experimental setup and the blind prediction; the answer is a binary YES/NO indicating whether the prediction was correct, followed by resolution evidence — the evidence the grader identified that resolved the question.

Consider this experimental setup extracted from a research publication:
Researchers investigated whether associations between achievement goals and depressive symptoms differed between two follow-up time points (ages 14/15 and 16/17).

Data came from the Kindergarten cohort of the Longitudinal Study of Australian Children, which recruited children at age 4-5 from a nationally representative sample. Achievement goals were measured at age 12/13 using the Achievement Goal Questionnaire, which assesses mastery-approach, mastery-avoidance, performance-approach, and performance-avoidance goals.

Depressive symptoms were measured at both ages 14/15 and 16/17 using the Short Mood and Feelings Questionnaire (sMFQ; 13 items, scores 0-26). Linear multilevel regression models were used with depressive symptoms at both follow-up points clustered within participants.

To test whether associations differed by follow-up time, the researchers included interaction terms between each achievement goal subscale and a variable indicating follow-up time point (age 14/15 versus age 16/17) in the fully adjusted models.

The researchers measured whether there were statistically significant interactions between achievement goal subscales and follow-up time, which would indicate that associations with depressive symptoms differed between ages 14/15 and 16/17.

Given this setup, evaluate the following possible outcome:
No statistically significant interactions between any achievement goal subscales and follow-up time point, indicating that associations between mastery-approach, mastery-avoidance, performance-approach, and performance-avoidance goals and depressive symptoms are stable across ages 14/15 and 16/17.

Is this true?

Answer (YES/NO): NO